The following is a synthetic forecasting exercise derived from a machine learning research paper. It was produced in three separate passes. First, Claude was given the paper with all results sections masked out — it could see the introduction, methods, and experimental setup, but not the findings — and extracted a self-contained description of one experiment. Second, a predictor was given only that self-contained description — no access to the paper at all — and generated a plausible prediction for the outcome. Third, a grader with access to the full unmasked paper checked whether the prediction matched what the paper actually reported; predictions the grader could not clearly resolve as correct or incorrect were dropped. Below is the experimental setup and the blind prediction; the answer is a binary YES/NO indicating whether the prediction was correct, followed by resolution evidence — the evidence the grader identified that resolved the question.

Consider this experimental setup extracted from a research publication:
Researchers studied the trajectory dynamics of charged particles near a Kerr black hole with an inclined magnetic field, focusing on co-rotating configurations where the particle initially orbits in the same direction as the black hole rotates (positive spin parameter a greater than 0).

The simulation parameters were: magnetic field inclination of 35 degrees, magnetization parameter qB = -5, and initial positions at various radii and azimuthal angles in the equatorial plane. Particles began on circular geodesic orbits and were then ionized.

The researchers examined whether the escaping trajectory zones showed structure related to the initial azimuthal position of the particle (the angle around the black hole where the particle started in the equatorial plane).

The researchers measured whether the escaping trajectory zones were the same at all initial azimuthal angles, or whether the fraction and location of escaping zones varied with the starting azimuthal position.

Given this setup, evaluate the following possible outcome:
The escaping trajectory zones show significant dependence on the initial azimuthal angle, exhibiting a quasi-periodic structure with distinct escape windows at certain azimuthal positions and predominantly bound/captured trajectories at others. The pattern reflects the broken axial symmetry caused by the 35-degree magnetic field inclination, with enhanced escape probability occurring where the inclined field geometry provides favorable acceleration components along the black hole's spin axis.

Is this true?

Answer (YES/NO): NO